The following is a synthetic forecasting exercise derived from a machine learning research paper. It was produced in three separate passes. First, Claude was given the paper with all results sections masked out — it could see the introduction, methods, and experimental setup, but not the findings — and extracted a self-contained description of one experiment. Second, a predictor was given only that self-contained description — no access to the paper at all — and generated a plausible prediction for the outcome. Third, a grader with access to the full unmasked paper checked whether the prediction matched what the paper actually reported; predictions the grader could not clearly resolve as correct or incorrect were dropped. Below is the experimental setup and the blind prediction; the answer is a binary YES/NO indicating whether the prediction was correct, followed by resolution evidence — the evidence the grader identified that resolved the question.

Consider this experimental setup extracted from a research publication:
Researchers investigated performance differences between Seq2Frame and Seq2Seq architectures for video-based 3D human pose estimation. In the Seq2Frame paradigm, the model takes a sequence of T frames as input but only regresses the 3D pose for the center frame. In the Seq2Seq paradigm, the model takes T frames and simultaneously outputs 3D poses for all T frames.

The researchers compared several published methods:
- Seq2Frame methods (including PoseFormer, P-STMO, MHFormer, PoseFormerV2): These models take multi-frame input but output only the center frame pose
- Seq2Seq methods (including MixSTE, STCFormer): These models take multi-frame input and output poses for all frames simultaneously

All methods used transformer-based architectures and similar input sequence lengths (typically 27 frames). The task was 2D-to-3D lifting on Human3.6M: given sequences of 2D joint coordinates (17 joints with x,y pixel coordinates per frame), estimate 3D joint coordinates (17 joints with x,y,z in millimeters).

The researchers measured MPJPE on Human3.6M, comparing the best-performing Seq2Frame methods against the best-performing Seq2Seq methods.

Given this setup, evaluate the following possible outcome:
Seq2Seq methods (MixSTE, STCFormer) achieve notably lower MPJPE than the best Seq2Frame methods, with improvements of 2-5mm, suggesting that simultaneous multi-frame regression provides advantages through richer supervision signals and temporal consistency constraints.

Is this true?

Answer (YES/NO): NO